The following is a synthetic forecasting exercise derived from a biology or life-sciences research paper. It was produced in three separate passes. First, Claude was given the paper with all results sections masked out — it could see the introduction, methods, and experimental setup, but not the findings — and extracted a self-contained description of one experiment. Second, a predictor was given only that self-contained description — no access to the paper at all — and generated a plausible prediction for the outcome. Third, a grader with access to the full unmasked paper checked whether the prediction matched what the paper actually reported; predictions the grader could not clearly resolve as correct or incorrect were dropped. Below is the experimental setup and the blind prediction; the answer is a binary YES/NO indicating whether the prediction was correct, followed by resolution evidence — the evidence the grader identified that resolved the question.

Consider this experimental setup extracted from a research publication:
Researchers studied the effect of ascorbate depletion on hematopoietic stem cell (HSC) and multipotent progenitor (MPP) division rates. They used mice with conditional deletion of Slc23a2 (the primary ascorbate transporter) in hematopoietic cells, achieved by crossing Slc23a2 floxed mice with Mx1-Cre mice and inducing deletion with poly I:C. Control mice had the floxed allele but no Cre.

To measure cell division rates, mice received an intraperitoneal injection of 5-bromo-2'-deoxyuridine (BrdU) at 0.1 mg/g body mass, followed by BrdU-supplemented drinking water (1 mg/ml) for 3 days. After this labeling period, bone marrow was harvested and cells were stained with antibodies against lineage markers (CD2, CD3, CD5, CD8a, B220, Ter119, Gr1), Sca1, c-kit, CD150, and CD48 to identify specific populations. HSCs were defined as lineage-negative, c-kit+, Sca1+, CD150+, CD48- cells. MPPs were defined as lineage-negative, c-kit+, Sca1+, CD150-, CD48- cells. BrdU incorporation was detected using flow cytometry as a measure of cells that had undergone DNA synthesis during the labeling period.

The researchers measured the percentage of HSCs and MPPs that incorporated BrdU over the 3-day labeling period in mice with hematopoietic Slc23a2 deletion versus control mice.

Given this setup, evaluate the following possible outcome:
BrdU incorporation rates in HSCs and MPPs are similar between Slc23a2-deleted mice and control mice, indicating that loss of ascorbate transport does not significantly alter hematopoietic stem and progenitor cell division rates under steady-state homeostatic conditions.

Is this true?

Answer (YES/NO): NO